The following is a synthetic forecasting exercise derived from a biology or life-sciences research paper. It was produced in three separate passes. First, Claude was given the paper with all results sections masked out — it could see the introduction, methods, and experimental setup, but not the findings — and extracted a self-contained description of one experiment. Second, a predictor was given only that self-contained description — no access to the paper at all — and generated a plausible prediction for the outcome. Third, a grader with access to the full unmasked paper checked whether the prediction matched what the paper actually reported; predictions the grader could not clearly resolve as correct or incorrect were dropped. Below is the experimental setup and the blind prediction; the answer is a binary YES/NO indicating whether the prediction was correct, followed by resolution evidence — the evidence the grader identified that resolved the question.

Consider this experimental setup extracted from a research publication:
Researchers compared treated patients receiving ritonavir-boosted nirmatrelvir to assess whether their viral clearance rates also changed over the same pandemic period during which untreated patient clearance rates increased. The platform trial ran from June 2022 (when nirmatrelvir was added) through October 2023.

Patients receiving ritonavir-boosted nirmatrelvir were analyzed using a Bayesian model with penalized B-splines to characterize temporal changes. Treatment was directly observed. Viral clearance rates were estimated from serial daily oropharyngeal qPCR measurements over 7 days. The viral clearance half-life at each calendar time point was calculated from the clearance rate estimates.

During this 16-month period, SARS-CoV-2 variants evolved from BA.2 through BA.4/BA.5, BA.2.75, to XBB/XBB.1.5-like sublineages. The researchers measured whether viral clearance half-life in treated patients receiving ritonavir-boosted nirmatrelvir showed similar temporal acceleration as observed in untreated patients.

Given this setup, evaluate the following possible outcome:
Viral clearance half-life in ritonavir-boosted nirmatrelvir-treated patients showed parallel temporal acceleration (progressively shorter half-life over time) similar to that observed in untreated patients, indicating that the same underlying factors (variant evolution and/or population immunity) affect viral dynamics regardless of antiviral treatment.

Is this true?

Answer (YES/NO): YES